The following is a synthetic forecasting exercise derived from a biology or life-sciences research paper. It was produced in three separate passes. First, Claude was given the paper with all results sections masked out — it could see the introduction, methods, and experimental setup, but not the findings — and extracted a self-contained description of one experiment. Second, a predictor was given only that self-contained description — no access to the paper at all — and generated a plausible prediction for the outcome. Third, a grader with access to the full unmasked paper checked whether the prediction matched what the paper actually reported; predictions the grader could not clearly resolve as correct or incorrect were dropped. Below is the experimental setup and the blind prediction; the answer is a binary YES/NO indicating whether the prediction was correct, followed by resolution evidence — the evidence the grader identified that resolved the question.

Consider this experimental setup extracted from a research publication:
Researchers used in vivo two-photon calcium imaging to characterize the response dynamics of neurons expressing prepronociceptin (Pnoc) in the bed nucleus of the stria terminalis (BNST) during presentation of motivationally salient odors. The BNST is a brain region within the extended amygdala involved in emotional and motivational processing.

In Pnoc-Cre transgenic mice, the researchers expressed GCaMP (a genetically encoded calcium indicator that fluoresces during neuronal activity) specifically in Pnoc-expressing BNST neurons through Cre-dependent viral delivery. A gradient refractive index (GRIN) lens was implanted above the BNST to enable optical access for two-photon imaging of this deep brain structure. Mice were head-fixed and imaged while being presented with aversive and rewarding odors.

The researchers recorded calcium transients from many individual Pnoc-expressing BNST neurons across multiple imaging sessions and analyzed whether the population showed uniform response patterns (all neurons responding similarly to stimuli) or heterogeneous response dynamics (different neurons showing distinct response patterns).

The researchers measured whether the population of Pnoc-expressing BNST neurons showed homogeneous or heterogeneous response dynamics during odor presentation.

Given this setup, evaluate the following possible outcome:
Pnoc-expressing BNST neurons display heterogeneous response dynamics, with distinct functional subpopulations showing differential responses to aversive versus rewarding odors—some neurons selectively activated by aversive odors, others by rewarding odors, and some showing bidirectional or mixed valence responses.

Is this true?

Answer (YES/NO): NO